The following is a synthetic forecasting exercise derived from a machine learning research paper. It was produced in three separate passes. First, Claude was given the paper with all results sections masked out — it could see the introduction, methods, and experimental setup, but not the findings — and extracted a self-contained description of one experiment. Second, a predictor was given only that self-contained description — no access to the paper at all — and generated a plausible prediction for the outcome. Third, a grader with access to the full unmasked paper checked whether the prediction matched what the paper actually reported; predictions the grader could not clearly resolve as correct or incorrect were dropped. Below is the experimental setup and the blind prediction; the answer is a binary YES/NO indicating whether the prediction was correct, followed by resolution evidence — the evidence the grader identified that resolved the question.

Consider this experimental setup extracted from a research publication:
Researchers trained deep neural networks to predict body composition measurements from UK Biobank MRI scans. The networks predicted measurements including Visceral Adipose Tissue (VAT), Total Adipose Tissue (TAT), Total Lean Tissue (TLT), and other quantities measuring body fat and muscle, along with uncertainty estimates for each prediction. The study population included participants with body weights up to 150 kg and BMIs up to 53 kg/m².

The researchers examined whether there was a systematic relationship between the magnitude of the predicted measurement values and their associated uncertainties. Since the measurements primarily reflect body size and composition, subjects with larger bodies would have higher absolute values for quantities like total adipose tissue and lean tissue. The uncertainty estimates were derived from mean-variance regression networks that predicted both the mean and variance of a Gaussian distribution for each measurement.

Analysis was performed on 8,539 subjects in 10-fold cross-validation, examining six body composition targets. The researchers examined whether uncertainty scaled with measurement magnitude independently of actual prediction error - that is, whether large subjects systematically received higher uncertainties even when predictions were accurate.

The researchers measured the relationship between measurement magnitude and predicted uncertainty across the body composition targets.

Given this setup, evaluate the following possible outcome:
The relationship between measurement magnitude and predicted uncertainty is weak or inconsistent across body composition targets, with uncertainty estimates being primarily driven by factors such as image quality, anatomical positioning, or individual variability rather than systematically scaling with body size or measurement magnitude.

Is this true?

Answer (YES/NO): NO